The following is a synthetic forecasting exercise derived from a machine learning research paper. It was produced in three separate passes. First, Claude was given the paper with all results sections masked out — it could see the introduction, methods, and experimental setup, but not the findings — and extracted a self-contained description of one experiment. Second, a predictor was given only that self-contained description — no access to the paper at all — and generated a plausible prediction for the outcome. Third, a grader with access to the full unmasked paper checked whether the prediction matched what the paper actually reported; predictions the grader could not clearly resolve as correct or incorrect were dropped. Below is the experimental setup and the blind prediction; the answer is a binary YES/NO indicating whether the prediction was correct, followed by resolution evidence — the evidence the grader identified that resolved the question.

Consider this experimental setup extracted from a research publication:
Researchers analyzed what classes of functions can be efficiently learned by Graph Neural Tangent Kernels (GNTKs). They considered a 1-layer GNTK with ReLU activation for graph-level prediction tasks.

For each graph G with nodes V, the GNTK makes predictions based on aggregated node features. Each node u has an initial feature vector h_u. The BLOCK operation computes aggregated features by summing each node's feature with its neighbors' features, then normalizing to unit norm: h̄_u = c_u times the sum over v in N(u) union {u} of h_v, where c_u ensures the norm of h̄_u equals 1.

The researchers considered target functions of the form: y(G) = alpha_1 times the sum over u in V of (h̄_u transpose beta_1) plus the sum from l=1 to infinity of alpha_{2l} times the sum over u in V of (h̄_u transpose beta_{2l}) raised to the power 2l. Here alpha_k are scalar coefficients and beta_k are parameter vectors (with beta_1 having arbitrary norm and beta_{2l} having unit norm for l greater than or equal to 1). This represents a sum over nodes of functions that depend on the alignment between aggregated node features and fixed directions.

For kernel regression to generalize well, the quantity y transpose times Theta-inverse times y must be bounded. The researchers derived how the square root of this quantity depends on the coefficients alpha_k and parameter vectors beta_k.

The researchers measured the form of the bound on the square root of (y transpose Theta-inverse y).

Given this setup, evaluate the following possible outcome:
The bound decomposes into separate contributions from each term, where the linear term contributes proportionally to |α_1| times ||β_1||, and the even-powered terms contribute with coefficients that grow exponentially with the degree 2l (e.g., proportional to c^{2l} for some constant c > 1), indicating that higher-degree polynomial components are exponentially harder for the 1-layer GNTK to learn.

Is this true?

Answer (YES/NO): NO